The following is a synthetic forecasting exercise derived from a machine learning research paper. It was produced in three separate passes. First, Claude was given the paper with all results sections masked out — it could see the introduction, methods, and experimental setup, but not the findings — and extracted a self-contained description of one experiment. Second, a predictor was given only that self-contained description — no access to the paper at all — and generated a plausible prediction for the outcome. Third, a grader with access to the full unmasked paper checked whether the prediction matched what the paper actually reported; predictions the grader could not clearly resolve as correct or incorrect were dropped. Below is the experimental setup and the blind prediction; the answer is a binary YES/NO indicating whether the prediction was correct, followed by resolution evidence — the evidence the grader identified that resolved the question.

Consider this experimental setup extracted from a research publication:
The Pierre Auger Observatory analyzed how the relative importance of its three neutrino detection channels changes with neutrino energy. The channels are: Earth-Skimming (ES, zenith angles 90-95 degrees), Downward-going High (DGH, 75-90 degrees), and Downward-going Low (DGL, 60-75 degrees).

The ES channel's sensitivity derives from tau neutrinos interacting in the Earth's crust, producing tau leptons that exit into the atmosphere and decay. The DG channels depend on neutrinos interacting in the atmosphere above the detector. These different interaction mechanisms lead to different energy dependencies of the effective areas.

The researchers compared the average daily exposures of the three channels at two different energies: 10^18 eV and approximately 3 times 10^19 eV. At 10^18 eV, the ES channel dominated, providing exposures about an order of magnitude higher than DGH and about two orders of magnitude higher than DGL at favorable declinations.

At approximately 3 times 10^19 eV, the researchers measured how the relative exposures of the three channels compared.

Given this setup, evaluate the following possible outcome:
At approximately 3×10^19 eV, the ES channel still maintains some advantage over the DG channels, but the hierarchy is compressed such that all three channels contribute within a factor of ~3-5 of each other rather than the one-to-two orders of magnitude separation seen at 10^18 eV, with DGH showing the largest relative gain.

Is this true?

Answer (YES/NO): NO